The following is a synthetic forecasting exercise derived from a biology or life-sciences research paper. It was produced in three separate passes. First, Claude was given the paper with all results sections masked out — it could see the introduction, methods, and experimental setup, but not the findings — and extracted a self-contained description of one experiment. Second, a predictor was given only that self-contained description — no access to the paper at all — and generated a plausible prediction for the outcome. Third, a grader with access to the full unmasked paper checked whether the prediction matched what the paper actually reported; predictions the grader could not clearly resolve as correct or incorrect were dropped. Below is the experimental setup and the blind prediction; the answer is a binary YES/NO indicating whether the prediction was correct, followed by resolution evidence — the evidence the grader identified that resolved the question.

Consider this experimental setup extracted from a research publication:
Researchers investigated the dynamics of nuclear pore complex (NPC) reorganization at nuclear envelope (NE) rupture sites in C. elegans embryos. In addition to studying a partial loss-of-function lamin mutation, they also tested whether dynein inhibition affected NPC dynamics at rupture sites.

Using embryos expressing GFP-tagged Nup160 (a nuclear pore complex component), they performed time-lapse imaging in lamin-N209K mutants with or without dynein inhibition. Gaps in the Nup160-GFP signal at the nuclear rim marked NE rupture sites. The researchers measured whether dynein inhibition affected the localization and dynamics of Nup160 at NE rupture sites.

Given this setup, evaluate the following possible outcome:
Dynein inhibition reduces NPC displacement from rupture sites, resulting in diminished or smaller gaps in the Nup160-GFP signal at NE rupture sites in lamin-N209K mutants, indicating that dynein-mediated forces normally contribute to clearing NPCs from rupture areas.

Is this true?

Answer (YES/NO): NO